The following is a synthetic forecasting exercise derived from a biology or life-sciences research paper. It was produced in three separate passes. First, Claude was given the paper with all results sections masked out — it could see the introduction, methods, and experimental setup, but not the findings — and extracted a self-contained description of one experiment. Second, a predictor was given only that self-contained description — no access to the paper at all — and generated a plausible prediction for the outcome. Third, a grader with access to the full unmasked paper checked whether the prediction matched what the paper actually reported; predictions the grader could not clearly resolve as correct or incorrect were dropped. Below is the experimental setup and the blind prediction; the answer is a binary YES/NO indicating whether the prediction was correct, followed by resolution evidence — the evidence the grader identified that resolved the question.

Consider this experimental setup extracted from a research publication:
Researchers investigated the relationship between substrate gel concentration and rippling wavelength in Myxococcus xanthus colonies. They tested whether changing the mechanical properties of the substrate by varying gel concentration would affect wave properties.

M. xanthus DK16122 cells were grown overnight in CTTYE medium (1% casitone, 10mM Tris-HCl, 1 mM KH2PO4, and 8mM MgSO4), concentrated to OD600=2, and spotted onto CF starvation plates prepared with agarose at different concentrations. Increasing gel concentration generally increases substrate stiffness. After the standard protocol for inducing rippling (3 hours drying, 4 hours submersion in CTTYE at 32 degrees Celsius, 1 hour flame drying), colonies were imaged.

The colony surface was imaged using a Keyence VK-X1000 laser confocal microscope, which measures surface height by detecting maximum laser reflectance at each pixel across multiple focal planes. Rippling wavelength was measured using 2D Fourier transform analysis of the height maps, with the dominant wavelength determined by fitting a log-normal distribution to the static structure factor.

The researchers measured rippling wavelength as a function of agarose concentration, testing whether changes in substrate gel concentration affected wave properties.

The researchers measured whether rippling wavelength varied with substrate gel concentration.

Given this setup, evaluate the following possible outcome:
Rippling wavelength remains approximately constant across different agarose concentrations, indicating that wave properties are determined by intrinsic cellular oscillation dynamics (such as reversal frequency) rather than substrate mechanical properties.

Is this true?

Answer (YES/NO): NO